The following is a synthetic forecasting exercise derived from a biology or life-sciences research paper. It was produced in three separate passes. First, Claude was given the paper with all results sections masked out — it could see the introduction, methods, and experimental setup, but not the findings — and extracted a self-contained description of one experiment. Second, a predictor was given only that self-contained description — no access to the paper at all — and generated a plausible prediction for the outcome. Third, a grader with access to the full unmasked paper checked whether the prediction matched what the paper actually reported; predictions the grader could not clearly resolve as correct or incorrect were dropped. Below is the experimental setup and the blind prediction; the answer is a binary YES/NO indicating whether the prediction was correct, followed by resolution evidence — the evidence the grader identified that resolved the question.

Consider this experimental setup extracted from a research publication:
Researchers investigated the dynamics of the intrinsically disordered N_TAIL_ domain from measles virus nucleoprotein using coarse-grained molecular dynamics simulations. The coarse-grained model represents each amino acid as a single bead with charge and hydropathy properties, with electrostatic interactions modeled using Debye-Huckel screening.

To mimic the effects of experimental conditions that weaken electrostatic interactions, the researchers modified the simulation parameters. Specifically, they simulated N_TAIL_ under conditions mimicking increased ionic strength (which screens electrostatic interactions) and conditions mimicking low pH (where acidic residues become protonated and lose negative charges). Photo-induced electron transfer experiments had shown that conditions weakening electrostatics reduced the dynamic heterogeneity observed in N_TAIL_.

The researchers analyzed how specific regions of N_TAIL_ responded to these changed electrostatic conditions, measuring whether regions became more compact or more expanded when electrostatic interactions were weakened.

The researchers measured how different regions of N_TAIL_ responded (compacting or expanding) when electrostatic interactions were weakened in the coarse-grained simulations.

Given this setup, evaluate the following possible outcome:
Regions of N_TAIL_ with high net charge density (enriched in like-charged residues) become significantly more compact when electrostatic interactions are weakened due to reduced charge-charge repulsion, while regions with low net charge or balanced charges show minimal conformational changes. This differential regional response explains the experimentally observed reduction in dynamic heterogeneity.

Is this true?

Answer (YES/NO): NO